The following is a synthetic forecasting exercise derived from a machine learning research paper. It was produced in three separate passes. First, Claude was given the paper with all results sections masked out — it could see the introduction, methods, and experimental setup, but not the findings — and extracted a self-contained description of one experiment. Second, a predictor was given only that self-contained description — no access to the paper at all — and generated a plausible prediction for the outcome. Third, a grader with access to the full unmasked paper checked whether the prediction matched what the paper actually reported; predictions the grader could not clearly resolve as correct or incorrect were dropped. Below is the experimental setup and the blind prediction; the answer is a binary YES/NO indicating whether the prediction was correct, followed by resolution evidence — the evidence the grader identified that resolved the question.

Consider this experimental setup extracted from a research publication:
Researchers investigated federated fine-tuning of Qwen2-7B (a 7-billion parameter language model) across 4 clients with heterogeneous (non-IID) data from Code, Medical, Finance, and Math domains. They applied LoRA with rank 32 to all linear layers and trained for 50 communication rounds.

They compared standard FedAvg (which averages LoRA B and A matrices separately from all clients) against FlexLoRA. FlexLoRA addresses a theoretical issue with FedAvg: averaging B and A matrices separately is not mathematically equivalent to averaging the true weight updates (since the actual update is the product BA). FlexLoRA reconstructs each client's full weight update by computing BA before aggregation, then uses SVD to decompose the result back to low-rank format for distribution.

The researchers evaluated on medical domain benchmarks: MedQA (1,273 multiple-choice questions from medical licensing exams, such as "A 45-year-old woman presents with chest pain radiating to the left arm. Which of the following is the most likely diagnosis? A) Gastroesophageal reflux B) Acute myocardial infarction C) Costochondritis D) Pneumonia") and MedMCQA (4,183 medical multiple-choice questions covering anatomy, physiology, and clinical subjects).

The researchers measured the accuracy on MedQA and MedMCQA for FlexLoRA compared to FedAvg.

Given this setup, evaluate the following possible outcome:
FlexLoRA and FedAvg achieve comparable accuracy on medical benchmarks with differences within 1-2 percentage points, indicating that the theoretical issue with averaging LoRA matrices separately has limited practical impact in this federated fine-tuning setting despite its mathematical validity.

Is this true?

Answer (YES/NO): NO